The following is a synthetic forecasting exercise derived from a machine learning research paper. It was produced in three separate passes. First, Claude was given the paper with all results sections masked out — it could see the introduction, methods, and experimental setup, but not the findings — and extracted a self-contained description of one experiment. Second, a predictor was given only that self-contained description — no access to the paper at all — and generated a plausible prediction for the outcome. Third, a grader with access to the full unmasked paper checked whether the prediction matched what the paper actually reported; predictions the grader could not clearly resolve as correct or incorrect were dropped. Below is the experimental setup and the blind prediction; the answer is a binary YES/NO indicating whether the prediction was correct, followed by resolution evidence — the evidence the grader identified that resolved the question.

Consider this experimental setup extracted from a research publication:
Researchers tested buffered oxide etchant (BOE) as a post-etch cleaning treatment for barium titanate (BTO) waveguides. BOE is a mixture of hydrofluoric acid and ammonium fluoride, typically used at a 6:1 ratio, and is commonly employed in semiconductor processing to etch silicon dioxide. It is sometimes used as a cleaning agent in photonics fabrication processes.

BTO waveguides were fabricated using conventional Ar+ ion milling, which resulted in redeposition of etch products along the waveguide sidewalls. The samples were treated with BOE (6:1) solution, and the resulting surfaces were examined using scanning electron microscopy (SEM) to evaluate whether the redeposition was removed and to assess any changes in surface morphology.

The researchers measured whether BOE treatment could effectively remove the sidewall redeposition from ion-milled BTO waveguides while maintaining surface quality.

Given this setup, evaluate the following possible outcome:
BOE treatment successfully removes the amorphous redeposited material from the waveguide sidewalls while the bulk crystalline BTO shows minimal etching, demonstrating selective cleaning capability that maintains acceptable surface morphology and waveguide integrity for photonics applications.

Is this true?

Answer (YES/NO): NO